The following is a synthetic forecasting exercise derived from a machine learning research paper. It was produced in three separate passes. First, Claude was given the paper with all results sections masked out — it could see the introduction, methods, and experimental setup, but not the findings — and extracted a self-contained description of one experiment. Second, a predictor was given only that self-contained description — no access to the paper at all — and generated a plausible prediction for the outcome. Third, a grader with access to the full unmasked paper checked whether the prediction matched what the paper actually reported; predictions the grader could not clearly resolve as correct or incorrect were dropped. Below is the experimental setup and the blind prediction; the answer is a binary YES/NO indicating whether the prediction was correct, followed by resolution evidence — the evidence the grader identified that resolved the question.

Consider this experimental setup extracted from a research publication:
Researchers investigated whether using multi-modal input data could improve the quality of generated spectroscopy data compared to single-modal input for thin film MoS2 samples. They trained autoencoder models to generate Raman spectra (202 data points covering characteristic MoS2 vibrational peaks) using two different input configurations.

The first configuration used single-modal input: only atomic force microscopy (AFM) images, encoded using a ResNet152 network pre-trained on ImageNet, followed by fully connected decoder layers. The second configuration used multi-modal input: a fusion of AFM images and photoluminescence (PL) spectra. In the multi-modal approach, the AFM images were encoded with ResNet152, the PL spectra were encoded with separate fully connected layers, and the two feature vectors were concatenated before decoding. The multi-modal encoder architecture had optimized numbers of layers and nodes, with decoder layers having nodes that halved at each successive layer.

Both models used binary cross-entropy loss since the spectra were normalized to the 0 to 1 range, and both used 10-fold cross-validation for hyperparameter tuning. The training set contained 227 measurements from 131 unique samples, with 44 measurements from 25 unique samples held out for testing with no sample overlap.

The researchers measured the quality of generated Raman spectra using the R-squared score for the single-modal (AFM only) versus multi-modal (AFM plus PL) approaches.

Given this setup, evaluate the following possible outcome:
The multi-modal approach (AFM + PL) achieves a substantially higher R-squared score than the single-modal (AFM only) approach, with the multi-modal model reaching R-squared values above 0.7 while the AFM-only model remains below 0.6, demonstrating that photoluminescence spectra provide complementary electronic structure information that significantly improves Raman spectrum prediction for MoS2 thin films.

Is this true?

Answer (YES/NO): NO